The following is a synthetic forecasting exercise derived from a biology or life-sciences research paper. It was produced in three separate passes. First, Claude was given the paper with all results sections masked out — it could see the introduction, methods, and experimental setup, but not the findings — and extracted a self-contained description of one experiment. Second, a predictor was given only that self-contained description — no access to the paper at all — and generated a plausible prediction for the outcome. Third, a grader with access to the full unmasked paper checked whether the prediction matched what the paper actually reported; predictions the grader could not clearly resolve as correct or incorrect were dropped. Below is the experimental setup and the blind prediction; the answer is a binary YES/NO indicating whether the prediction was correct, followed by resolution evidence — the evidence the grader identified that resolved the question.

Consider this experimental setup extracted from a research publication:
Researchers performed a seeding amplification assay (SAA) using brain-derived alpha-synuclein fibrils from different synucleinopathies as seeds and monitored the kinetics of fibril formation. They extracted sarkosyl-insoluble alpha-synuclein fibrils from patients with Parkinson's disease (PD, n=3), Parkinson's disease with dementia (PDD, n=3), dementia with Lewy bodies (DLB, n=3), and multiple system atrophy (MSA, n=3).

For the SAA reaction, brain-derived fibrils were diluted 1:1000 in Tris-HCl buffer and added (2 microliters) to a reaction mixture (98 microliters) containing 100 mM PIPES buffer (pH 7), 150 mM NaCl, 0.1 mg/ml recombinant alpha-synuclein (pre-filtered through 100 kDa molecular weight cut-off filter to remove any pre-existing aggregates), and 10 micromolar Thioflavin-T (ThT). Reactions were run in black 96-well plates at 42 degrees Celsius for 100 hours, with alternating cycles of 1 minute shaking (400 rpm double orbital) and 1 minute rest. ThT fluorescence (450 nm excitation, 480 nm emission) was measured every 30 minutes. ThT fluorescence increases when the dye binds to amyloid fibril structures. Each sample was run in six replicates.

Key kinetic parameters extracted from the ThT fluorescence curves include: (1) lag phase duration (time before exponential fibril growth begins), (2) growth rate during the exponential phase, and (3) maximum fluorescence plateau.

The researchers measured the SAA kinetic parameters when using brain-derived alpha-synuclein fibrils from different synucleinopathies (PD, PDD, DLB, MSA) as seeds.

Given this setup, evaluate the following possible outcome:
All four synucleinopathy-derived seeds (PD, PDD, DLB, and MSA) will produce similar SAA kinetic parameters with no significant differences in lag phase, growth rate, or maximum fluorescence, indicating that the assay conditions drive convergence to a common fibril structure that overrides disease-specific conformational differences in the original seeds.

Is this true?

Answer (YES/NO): NO